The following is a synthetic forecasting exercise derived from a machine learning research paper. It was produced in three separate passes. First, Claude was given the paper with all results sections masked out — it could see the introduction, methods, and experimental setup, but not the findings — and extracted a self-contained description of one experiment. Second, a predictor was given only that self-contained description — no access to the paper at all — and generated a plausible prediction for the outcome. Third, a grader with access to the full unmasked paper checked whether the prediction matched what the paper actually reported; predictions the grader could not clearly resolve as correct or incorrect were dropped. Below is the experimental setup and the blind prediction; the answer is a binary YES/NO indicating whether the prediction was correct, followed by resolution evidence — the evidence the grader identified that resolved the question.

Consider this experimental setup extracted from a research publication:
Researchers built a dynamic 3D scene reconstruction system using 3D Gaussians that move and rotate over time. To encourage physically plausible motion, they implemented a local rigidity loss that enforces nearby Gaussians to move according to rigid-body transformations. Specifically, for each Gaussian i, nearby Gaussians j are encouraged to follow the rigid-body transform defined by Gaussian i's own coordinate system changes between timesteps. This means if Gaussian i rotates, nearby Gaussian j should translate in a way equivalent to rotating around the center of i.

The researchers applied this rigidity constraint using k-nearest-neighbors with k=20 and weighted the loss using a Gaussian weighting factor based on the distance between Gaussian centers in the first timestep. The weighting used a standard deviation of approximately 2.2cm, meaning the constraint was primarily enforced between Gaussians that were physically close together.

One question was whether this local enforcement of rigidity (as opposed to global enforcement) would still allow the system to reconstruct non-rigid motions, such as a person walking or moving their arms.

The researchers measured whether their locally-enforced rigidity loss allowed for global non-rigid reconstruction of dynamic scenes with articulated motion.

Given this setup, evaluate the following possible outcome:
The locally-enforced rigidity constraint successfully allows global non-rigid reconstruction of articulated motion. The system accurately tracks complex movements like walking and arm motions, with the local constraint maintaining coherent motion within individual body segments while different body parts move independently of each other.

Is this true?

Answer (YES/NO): YES